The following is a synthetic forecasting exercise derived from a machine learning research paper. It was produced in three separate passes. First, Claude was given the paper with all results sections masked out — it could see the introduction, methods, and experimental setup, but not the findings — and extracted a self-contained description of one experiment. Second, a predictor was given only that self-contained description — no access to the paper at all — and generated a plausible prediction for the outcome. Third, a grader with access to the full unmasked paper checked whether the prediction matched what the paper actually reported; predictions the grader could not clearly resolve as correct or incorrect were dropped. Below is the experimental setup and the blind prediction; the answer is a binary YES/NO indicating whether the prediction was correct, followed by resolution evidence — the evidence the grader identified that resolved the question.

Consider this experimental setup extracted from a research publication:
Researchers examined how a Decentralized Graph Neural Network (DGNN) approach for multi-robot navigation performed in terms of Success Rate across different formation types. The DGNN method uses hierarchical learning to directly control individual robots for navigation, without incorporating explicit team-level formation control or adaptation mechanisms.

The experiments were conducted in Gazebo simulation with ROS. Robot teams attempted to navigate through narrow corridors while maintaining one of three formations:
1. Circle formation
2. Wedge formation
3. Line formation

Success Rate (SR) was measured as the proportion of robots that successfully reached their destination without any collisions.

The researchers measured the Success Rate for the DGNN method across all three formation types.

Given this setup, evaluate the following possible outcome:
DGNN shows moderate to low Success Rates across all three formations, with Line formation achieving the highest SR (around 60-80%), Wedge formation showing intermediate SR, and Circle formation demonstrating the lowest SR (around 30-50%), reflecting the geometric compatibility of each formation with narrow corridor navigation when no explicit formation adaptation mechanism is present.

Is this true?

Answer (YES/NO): NO